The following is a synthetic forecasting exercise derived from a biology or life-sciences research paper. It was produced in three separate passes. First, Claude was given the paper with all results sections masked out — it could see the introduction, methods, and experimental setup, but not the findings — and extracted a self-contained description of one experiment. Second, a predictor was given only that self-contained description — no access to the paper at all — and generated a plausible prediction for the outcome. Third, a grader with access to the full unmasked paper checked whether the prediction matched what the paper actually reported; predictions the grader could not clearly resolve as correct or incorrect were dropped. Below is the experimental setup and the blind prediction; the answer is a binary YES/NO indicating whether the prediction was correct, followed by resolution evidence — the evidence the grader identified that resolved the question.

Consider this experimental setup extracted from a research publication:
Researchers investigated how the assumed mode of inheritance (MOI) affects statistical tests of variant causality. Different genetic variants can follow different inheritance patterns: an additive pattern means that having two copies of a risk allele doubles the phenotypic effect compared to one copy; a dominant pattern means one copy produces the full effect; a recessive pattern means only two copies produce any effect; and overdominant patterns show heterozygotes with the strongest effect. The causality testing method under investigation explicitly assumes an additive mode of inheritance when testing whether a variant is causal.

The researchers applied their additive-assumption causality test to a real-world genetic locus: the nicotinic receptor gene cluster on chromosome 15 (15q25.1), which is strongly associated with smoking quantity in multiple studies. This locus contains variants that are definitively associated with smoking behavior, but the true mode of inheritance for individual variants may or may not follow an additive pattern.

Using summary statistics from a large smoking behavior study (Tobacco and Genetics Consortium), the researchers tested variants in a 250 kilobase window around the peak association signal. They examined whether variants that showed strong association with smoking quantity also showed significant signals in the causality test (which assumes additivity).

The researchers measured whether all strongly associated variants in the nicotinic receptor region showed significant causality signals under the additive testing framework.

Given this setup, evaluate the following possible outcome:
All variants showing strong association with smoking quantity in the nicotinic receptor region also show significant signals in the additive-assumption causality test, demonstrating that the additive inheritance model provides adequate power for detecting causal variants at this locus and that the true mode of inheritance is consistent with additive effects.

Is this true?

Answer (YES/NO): NO